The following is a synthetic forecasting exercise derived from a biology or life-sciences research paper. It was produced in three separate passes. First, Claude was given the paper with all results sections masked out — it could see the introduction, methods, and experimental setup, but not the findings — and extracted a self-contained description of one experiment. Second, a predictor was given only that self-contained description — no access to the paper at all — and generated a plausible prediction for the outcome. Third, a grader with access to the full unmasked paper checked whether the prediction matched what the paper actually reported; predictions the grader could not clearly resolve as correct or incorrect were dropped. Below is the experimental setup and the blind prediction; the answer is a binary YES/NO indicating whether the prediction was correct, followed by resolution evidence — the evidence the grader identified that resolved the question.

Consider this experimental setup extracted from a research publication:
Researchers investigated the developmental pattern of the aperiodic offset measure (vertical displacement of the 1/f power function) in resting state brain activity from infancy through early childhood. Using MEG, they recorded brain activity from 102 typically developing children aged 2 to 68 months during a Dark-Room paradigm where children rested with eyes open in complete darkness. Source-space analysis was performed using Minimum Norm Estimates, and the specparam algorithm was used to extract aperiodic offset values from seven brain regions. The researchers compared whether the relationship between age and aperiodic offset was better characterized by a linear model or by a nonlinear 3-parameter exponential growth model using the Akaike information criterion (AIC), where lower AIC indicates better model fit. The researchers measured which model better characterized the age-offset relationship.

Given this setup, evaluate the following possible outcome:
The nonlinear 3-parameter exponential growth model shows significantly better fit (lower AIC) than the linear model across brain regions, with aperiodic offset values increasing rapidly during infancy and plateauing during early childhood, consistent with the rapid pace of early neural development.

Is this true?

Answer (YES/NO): NO